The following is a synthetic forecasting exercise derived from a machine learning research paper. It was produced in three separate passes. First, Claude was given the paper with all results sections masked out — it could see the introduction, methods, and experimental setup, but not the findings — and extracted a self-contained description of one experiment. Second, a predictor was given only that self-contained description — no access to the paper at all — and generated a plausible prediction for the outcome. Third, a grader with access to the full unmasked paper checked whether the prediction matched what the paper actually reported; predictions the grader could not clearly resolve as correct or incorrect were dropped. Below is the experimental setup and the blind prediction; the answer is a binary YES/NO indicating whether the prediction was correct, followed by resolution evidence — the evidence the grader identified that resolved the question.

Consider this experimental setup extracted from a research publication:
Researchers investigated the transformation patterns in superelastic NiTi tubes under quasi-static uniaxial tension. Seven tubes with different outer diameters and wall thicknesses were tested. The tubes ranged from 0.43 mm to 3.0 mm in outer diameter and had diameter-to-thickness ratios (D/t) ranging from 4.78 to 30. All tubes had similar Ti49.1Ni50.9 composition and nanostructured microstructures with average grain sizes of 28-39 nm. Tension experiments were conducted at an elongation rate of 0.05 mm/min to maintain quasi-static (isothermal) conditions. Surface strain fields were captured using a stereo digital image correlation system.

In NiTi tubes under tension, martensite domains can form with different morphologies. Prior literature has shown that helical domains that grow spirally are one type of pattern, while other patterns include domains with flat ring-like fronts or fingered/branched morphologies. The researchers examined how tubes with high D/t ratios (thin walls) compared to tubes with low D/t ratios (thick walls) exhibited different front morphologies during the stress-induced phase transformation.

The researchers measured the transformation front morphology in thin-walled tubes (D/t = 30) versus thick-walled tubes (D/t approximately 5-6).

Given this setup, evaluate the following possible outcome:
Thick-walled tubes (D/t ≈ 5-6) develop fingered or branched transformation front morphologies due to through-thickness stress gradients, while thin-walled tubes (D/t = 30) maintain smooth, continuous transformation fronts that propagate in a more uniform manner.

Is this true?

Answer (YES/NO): NO